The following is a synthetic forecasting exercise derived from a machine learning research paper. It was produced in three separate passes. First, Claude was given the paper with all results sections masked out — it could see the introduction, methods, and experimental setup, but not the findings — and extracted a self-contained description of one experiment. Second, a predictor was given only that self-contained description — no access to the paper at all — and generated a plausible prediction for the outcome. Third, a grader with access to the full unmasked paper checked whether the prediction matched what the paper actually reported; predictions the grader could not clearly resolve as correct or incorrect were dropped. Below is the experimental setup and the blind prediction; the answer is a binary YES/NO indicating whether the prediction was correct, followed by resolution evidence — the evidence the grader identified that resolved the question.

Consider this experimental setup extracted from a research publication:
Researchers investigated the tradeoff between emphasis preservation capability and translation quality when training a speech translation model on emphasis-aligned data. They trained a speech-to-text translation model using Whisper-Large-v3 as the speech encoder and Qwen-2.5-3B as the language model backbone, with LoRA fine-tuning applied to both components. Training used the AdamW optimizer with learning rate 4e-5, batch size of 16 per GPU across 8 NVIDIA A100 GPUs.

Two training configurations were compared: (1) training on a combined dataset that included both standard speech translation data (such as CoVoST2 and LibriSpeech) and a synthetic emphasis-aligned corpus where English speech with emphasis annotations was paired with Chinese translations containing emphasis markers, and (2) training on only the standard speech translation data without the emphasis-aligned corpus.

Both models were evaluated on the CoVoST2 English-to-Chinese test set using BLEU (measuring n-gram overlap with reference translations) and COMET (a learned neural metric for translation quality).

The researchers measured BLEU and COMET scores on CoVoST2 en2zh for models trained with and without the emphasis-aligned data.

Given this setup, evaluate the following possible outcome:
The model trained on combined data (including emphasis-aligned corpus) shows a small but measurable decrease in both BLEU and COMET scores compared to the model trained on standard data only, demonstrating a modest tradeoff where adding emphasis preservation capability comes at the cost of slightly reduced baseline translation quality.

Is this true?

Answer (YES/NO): YES